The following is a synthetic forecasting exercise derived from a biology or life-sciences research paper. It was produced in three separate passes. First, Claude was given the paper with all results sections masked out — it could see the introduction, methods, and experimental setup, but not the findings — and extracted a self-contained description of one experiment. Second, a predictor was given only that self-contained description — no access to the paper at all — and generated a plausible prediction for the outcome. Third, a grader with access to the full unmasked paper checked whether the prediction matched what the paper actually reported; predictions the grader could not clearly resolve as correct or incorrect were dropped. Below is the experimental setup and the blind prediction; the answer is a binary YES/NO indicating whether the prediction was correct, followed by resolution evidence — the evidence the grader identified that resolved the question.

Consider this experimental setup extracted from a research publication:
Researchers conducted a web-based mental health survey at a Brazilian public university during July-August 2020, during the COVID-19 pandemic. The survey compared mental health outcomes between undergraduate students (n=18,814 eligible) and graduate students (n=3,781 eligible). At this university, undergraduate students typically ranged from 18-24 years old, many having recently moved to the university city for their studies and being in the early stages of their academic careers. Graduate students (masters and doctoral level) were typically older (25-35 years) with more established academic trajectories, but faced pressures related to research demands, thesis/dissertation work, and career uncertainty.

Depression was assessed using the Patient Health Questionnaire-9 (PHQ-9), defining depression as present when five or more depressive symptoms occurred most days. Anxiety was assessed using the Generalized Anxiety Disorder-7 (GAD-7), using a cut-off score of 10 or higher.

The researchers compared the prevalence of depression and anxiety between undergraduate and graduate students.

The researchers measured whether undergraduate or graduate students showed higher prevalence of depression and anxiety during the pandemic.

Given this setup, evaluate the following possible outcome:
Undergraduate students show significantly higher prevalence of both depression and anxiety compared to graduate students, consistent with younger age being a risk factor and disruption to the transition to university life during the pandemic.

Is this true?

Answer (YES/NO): YES